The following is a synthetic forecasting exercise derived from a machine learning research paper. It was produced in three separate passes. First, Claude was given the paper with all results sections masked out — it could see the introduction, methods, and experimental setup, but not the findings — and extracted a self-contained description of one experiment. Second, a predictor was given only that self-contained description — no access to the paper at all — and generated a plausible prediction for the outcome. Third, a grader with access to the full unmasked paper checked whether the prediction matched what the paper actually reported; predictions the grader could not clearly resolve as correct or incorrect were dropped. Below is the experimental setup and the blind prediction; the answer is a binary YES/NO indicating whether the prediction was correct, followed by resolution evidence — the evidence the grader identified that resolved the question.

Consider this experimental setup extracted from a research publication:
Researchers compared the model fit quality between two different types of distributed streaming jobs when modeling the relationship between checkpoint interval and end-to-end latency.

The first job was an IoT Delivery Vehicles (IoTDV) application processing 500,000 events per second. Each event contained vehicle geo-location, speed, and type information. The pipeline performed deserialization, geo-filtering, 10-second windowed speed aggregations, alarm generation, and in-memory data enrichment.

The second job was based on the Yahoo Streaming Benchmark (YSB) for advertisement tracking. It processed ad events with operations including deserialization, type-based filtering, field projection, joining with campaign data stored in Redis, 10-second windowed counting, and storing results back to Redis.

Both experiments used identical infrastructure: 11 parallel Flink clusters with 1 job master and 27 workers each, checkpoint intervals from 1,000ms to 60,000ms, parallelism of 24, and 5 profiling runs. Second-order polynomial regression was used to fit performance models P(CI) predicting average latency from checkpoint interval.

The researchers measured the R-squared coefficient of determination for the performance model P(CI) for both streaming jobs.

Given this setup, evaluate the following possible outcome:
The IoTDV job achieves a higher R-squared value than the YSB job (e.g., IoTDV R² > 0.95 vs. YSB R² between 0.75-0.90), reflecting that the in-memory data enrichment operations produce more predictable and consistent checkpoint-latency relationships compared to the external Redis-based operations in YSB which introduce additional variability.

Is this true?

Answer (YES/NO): NO